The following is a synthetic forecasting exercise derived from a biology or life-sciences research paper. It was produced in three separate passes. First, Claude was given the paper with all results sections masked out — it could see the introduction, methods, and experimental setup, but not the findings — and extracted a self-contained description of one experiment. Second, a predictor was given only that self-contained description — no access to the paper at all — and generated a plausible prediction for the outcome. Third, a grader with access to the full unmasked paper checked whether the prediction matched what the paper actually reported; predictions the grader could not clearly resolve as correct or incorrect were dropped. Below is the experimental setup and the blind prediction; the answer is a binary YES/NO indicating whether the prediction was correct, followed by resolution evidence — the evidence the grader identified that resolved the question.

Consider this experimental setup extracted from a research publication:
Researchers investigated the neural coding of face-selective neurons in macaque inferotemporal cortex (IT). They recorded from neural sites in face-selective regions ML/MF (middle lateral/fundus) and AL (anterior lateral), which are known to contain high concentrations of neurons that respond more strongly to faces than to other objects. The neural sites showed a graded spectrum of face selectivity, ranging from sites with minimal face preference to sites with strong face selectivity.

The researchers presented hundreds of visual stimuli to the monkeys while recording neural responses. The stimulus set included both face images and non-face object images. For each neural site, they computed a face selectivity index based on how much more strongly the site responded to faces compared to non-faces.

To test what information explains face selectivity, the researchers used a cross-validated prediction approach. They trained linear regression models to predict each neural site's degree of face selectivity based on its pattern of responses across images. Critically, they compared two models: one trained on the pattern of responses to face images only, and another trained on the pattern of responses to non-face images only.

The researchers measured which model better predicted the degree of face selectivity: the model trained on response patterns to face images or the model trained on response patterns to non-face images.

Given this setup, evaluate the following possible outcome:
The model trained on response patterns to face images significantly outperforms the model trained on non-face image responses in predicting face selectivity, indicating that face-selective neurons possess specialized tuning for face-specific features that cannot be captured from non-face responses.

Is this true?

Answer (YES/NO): NO